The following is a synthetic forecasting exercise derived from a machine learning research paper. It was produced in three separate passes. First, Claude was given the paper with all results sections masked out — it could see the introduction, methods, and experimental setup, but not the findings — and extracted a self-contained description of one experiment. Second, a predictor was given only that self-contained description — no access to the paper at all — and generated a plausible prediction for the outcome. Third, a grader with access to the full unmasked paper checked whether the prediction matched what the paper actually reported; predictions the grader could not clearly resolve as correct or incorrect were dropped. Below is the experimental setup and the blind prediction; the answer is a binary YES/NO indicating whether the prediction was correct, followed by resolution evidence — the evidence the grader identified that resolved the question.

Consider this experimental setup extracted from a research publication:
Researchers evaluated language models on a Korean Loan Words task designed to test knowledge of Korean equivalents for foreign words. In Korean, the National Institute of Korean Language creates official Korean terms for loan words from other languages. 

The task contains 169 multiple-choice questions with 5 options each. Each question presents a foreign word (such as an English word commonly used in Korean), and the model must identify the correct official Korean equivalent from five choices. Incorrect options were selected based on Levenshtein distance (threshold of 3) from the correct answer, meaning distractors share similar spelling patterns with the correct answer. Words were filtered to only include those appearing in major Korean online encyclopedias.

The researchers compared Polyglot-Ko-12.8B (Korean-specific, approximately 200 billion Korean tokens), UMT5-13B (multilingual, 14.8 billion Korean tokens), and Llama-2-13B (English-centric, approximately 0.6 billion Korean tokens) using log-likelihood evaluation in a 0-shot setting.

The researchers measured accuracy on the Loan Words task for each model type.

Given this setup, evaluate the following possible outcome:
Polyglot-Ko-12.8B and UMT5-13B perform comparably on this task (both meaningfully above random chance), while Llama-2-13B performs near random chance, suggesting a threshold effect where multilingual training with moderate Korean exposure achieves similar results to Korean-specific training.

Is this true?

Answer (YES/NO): NO